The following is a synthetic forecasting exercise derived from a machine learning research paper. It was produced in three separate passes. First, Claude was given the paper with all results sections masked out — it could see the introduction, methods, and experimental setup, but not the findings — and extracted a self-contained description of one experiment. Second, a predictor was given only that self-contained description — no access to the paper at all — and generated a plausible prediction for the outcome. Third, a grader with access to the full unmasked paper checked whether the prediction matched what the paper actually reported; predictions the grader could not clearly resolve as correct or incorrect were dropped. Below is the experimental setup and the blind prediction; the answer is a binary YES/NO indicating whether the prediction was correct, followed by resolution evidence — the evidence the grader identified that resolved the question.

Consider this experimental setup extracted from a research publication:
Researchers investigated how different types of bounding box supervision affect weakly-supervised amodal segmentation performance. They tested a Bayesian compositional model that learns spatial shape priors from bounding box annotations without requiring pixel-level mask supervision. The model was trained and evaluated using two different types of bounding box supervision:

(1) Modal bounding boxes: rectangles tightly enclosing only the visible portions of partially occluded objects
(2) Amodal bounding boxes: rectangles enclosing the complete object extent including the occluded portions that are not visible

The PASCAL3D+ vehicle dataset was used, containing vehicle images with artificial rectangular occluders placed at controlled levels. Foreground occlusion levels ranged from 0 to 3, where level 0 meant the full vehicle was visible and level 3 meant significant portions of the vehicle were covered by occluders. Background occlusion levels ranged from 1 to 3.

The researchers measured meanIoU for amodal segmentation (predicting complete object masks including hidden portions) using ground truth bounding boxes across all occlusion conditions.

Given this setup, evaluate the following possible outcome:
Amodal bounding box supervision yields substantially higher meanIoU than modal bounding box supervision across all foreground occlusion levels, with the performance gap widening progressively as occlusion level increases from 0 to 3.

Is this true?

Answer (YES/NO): NO